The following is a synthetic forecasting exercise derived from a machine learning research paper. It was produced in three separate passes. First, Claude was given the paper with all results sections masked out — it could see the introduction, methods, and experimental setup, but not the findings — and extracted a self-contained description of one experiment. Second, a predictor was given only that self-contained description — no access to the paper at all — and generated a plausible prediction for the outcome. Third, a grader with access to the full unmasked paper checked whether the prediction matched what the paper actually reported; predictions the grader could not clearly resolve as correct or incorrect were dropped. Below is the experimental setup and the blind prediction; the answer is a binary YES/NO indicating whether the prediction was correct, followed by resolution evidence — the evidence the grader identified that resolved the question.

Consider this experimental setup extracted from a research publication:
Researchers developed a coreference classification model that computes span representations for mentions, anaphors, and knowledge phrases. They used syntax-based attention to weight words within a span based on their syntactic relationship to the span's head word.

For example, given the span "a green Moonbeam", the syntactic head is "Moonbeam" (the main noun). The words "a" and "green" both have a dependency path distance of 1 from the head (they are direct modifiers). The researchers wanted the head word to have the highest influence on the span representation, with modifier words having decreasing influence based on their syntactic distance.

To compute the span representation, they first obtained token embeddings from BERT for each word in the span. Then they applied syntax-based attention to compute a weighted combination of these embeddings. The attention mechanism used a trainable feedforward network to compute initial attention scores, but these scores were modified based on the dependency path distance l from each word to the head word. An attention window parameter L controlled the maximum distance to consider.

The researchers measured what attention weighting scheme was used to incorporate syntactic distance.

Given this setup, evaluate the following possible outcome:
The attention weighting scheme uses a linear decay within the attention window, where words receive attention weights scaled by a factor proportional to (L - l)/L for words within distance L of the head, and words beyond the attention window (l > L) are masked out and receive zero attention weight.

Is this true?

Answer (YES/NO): NO